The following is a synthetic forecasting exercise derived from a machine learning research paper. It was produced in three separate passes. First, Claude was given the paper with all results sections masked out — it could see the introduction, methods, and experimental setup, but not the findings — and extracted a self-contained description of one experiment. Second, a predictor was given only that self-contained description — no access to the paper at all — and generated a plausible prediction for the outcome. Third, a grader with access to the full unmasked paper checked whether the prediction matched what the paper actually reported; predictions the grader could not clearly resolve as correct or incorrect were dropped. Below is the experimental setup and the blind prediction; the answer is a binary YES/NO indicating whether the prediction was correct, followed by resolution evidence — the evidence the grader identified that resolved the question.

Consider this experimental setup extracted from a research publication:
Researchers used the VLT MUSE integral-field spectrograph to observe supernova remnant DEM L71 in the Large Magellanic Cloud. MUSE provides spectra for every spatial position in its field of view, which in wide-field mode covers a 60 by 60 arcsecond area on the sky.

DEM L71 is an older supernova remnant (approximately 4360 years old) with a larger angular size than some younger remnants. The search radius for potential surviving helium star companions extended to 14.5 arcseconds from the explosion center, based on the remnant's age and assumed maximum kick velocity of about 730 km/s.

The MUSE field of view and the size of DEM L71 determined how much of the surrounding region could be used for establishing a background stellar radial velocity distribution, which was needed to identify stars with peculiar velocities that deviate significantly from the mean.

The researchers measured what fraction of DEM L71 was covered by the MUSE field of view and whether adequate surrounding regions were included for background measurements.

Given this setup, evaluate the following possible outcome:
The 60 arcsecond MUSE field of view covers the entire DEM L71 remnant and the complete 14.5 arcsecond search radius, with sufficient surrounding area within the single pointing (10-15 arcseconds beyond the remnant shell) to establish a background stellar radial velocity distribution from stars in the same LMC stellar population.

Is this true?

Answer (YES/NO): NO